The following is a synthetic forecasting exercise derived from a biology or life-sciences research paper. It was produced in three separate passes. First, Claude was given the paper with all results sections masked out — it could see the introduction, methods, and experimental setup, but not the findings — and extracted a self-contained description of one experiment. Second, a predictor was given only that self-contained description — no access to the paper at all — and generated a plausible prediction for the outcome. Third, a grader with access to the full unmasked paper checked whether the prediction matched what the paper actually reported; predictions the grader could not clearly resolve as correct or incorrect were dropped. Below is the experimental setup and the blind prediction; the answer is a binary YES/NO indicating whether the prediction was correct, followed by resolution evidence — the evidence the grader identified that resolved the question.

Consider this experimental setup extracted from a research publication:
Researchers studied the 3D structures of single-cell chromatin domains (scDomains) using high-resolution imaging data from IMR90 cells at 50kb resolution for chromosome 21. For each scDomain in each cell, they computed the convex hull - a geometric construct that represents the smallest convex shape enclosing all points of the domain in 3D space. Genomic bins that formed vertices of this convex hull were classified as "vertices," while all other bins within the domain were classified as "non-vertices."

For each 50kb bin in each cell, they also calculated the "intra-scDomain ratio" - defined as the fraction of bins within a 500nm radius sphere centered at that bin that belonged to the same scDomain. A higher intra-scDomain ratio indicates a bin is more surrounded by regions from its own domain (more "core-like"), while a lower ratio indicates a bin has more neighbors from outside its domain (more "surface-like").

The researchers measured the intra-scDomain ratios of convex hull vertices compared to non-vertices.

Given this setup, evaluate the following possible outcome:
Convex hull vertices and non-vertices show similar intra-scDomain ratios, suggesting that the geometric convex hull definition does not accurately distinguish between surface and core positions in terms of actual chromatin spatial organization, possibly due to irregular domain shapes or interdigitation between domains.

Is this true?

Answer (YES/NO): NO